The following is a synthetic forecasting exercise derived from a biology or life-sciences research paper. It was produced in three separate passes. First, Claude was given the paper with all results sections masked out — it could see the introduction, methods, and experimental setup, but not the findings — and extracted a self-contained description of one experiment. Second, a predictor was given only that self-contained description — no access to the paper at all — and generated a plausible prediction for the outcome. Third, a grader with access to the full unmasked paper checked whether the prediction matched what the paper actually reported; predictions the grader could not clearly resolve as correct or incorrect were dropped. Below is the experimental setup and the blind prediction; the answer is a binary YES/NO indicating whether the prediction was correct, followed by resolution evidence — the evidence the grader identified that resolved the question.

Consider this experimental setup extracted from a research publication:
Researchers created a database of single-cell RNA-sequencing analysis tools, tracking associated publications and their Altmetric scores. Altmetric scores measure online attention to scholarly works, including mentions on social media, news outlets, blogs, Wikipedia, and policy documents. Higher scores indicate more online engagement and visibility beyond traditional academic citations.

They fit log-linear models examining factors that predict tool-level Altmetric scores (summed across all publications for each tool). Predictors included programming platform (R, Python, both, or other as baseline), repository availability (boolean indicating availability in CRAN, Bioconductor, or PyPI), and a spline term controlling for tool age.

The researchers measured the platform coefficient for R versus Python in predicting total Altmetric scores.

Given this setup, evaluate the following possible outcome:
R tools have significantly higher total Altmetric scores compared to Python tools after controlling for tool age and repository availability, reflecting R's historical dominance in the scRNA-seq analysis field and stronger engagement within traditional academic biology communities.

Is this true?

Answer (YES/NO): NO